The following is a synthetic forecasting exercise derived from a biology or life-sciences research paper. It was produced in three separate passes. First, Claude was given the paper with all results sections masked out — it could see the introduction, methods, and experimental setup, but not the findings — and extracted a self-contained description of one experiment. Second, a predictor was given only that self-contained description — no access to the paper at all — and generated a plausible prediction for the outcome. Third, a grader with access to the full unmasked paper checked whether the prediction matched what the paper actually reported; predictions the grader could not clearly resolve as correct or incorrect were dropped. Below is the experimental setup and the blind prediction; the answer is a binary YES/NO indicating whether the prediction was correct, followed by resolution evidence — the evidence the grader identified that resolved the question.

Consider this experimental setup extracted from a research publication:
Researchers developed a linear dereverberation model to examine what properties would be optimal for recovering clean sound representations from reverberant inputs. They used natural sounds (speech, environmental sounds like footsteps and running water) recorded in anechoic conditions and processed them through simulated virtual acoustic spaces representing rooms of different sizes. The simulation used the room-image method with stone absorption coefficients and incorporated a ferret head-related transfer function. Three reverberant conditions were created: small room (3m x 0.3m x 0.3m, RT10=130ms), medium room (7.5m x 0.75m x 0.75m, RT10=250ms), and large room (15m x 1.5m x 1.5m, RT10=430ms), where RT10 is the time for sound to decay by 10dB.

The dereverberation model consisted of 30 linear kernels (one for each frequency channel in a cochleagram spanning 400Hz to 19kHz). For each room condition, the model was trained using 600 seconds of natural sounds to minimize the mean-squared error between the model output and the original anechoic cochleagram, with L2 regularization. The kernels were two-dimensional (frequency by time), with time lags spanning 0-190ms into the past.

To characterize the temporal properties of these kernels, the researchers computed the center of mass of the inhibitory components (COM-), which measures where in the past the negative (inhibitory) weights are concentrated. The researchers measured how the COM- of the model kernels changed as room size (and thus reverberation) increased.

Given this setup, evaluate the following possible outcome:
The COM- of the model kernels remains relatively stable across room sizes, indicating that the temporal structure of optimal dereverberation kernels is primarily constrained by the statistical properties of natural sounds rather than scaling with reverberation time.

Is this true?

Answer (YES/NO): NO